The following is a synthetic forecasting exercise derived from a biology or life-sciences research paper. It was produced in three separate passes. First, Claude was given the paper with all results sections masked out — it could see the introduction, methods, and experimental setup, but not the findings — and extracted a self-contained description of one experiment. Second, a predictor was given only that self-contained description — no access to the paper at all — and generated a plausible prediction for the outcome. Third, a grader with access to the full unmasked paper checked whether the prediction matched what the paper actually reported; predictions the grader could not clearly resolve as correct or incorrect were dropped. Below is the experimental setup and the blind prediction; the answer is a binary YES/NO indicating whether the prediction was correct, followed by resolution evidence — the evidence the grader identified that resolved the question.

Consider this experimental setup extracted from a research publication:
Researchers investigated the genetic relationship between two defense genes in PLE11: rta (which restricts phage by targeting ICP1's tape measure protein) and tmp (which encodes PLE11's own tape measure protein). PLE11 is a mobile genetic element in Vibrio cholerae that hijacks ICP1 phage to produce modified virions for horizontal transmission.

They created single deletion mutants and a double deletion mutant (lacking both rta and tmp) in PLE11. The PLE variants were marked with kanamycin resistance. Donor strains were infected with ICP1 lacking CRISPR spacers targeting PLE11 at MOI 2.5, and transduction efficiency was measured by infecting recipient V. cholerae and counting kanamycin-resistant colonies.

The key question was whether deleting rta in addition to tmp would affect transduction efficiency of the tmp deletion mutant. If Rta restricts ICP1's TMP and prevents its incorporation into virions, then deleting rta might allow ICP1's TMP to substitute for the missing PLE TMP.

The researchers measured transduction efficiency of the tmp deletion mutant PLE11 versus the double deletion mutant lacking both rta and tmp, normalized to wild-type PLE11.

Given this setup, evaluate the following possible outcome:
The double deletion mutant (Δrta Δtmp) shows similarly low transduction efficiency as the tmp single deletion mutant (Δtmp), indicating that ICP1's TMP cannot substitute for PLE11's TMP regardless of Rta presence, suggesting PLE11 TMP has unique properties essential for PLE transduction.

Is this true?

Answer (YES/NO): NO